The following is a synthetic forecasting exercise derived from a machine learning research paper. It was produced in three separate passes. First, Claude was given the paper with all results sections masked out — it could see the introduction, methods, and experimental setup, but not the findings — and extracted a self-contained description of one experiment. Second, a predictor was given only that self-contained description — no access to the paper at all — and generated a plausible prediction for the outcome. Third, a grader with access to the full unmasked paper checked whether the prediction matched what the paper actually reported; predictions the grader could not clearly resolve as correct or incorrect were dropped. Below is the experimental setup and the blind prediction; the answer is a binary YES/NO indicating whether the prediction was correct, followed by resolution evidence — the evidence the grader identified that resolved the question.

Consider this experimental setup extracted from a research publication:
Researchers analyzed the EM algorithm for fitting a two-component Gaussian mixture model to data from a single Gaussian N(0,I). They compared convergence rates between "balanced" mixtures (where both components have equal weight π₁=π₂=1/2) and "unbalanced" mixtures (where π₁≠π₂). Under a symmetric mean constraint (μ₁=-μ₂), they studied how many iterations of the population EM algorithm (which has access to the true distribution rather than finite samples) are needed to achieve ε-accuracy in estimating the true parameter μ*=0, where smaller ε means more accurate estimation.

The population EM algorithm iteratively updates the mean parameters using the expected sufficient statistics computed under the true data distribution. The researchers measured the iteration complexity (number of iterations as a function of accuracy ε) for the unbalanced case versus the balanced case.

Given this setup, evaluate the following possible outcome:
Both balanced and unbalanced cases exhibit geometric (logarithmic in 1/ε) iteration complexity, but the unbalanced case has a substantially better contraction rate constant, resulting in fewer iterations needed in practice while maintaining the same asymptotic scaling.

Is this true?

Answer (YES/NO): NO